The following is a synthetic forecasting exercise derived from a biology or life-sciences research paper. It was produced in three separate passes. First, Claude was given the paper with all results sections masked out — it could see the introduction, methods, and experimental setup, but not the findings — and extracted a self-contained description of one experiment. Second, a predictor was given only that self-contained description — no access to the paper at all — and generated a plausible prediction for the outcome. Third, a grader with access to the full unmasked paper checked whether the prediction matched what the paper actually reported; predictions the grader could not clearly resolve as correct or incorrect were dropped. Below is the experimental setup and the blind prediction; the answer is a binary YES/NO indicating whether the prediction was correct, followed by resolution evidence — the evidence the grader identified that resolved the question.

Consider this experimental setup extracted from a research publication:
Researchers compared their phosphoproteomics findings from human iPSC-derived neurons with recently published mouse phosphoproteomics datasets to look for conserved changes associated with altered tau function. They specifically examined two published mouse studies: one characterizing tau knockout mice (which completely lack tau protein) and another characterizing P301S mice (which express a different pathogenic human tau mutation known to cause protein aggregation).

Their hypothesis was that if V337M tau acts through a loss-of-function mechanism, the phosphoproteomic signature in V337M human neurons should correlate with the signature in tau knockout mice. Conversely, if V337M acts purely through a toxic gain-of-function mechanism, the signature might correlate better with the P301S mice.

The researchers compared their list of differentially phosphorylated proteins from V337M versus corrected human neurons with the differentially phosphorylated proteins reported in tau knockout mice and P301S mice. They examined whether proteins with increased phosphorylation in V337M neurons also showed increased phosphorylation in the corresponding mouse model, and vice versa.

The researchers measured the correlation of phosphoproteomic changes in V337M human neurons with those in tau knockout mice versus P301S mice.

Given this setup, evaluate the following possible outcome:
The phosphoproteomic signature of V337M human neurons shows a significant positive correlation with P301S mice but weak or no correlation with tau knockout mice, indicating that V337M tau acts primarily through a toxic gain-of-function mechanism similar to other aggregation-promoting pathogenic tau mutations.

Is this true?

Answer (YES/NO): NO